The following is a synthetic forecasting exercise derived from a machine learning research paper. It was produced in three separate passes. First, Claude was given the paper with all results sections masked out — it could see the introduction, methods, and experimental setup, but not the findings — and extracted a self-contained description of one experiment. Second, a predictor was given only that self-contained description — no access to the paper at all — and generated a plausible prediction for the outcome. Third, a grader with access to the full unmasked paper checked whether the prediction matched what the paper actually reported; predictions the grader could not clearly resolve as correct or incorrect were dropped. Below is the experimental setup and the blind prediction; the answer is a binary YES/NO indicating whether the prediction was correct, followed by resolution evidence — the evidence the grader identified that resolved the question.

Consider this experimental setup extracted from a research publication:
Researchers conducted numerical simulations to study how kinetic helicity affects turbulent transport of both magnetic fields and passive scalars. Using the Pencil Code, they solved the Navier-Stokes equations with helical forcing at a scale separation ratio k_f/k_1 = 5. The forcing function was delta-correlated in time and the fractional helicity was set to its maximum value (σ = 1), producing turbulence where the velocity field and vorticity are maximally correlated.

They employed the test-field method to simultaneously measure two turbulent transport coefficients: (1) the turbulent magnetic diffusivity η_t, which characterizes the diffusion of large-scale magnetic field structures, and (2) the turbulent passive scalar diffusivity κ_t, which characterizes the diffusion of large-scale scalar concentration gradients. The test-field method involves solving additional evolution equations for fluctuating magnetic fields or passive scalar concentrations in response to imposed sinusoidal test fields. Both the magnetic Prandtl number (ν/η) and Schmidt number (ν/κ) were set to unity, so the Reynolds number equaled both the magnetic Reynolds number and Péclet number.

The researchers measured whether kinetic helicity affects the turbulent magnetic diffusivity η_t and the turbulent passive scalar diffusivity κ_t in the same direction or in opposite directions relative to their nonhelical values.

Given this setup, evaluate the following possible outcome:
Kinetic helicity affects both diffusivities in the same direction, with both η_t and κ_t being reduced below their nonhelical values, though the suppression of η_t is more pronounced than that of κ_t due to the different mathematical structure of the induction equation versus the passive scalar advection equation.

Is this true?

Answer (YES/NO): NO